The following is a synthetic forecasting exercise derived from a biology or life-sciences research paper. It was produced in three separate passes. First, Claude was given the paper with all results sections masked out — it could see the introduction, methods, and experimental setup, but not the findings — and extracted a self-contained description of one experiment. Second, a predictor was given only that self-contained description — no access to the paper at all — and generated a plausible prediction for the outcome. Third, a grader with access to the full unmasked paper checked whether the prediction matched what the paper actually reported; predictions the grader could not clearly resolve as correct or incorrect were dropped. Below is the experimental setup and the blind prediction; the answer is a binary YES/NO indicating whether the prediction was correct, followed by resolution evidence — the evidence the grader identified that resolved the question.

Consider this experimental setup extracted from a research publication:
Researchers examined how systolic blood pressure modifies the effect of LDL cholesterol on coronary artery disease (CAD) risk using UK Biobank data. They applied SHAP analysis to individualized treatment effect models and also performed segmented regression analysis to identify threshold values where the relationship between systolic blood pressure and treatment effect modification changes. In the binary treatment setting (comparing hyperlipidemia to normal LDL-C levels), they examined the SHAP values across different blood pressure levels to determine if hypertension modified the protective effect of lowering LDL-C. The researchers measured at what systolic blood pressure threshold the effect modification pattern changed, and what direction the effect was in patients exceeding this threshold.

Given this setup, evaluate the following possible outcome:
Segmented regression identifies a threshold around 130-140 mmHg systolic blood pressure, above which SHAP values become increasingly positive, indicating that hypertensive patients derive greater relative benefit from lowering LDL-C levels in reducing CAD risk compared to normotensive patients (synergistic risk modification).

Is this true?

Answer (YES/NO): NO